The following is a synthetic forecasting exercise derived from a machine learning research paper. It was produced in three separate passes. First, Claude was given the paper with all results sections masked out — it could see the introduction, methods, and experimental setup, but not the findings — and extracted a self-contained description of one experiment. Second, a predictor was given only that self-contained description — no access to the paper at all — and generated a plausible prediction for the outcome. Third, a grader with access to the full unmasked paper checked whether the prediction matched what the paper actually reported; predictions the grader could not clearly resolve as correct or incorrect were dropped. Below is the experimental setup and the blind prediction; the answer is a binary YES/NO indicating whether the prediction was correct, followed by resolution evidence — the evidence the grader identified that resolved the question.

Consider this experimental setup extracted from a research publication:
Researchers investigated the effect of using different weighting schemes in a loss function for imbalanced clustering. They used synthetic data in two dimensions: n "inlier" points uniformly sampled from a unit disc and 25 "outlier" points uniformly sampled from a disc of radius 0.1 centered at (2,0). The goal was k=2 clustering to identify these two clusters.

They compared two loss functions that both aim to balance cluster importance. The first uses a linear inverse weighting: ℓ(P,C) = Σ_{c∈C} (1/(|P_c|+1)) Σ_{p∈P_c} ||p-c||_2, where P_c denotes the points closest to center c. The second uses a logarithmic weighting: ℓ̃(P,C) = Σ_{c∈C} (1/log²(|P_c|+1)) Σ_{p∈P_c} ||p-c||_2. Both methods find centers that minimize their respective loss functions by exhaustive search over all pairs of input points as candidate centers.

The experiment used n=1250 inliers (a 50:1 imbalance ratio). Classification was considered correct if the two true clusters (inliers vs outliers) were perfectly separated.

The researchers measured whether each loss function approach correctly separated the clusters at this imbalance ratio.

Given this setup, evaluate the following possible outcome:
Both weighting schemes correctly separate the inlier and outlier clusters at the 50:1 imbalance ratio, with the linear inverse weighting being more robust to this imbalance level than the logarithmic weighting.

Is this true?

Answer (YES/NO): NO